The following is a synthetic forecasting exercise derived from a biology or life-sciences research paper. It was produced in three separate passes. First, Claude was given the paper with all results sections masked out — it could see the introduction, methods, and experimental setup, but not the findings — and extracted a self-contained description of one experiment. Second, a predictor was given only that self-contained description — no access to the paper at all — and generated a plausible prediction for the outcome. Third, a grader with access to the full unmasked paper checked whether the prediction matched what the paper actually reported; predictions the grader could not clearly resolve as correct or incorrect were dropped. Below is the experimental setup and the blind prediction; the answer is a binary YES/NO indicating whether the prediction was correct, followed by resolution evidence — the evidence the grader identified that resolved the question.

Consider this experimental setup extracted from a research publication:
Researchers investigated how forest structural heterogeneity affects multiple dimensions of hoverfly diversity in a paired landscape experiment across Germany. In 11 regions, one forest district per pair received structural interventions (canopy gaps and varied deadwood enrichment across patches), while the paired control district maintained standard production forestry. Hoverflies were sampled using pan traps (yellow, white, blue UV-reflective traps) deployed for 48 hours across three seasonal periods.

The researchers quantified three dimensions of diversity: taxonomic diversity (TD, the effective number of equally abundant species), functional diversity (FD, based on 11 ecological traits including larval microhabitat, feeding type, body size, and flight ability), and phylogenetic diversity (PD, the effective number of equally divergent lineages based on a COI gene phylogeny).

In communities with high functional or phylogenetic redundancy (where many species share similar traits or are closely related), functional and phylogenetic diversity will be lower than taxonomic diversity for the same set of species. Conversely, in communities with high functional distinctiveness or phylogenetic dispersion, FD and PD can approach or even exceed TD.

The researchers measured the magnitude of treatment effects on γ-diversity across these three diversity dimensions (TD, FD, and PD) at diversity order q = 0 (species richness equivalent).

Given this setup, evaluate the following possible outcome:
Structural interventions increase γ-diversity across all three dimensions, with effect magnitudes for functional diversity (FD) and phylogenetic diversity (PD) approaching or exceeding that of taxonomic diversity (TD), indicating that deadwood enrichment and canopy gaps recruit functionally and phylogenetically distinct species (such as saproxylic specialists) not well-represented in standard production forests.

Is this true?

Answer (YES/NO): NO